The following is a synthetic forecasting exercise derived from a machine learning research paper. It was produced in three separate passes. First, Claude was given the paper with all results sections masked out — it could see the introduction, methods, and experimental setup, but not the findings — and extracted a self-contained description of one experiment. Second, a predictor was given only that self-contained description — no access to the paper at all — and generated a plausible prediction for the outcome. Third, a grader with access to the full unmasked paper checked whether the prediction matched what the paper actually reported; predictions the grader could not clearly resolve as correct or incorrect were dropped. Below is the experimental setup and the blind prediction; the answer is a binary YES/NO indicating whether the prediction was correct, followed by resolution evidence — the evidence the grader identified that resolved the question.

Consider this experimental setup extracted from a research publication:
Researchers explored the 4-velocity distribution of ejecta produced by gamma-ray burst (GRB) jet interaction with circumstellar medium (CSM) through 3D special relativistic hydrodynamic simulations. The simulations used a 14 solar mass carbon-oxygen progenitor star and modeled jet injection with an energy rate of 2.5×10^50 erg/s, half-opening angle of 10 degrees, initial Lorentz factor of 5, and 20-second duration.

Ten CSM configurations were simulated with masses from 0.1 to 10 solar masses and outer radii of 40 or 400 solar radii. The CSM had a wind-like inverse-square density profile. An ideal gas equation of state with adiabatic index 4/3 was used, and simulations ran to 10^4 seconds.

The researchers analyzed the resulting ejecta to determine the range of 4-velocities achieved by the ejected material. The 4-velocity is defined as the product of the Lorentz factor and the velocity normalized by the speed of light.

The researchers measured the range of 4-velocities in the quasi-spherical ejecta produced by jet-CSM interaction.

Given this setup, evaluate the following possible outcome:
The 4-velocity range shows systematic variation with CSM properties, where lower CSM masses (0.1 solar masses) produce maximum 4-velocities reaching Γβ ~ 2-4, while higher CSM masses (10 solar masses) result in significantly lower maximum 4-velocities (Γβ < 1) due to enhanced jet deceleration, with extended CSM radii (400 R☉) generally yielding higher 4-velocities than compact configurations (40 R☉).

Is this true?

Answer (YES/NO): NO